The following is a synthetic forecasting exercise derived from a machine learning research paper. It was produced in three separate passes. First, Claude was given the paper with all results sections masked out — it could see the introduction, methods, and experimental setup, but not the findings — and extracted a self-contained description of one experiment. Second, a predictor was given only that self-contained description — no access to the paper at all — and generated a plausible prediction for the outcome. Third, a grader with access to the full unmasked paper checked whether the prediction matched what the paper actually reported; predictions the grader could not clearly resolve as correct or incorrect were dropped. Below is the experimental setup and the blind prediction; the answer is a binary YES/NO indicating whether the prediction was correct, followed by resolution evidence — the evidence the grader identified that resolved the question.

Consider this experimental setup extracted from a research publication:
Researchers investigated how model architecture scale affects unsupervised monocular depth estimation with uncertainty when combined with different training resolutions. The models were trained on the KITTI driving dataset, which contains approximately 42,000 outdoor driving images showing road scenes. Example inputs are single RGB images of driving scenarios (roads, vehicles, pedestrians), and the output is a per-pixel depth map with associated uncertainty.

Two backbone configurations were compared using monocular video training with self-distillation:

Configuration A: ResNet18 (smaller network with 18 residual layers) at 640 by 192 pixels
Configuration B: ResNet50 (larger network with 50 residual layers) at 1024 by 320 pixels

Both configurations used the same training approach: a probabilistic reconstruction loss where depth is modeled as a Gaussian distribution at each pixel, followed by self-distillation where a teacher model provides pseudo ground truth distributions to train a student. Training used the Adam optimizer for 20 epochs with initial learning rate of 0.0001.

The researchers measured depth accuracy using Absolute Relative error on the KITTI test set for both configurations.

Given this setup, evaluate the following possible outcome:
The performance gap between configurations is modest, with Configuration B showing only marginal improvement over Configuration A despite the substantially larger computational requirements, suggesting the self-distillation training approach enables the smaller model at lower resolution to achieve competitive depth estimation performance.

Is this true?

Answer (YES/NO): YES